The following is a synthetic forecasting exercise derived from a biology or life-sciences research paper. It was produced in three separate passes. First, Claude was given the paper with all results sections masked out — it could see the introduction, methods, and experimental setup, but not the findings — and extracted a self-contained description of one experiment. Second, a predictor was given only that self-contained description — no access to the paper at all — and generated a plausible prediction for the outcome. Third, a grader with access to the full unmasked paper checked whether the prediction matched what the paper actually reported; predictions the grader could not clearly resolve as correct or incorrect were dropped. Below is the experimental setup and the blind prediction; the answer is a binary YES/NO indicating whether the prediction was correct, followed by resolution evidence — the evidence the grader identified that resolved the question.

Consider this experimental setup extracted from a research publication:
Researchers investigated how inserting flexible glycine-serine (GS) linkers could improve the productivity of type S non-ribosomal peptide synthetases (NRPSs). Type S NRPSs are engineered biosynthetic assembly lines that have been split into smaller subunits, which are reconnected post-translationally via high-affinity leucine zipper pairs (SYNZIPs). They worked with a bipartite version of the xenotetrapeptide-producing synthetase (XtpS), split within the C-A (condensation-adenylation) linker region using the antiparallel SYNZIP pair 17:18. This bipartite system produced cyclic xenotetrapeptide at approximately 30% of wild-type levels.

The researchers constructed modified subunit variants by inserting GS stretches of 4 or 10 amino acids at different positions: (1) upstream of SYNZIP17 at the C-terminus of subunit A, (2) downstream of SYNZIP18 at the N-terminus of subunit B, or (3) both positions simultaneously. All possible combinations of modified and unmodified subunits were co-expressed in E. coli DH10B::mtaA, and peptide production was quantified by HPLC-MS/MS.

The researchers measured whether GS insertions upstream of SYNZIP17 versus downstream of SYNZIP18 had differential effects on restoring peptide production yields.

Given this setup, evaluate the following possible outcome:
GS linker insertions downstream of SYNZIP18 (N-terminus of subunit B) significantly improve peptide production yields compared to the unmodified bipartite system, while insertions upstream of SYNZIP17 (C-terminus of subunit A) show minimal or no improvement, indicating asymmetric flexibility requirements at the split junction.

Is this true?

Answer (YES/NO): NO